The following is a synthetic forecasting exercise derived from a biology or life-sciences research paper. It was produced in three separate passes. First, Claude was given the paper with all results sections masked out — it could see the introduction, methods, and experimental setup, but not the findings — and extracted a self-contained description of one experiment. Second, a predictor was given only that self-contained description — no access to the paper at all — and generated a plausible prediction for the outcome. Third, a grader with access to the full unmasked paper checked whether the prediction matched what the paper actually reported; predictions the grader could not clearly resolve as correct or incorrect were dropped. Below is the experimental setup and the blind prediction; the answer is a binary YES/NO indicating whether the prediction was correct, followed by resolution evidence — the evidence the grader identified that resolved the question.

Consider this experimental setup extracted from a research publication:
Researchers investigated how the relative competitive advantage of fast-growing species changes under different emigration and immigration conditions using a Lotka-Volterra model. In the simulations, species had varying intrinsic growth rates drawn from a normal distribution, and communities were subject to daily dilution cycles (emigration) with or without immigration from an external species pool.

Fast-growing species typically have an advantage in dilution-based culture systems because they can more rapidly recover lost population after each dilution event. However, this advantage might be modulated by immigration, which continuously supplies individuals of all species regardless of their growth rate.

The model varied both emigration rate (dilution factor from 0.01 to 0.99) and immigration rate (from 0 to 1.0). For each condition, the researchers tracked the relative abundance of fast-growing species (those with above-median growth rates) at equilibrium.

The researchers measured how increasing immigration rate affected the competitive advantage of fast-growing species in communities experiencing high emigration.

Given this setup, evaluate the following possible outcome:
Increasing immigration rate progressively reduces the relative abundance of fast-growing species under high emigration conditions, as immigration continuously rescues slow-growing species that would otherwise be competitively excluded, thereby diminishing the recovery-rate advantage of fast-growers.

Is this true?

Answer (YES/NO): YES